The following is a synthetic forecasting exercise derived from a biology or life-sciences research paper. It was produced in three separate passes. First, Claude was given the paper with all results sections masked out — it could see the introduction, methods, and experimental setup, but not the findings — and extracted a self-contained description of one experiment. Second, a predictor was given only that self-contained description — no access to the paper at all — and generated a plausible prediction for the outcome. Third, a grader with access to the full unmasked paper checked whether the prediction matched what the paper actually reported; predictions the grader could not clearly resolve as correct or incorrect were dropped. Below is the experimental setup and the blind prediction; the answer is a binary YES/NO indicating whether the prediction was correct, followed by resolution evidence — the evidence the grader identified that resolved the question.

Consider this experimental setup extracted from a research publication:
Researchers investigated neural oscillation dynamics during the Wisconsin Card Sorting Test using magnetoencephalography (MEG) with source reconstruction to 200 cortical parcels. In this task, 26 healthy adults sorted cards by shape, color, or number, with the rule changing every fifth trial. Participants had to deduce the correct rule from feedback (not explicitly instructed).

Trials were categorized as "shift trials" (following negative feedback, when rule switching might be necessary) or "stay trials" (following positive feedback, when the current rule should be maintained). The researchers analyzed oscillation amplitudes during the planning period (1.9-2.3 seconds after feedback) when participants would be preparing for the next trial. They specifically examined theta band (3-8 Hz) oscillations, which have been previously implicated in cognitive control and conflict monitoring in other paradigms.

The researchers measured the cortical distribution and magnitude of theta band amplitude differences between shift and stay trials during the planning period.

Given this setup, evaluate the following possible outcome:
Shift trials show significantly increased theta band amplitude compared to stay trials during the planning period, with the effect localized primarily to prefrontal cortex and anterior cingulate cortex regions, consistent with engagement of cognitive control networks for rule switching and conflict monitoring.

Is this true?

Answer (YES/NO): NO